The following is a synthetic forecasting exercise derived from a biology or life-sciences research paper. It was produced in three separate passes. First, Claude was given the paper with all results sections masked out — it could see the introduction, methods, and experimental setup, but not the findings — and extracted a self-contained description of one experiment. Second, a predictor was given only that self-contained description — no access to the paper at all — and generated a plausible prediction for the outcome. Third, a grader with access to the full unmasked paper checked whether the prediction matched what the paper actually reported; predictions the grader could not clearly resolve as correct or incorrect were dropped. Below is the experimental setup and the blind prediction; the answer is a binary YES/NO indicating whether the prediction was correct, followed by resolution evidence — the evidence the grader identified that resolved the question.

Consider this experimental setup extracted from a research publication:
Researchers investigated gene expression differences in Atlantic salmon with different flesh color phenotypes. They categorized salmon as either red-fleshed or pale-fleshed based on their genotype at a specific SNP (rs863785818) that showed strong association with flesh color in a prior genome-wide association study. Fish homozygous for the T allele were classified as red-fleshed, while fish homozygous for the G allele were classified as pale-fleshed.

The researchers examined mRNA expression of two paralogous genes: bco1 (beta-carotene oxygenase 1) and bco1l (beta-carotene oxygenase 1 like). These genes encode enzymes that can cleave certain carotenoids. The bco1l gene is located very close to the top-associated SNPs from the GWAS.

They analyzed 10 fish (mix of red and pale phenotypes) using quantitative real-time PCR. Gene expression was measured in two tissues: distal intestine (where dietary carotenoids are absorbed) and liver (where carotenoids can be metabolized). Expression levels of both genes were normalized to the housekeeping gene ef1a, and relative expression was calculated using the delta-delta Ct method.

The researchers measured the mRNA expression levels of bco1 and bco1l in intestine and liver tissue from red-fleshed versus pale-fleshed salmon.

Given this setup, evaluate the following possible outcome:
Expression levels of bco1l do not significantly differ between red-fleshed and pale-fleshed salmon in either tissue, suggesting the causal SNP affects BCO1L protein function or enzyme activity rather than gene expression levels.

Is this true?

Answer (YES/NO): NO